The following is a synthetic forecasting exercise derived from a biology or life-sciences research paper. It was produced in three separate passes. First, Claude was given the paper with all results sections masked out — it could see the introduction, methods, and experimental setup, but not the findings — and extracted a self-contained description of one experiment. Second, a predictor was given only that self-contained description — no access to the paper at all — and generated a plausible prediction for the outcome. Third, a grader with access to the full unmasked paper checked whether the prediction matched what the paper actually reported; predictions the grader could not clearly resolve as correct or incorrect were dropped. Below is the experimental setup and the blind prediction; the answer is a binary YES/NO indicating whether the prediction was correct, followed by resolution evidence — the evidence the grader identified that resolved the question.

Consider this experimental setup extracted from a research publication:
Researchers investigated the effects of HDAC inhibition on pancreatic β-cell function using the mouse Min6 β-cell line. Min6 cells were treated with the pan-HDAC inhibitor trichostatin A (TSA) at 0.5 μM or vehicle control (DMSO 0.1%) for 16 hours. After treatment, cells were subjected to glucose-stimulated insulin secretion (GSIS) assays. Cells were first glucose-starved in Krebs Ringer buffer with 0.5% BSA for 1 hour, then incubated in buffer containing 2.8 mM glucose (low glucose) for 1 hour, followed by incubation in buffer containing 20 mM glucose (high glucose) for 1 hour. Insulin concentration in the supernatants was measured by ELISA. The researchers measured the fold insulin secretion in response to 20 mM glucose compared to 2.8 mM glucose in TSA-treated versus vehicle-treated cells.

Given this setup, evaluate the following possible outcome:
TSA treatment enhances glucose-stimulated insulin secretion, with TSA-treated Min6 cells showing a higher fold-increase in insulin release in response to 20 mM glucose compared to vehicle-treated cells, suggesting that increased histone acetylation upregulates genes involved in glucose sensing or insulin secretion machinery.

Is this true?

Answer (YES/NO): NO